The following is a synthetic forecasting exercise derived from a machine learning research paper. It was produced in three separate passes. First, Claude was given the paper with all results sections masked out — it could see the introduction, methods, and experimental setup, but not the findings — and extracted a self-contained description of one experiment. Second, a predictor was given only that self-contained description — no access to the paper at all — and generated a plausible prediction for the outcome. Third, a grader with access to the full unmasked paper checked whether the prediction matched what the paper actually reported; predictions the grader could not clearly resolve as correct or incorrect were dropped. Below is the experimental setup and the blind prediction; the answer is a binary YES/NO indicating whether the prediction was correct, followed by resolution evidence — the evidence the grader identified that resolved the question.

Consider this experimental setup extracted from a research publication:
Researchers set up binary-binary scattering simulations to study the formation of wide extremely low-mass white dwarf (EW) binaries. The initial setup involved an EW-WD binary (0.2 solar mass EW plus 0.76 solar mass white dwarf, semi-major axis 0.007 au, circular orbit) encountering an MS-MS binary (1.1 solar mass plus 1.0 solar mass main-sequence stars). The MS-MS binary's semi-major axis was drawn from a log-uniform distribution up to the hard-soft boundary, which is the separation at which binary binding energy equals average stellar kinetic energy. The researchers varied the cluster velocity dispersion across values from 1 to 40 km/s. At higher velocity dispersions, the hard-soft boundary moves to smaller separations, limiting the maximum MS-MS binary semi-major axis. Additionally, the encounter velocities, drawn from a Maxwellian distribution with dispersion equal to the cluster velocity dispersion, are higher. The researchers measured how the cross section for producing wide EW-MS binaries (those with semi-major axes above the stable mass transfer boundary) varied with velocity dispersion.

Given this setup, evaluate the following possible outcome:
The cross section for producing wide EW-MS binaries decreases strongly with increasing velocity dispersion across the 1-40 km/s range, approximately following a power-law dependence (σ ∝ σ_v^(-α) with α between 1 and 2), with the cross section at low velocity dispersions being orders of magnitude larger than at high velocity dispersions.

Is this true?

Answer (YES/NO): NO